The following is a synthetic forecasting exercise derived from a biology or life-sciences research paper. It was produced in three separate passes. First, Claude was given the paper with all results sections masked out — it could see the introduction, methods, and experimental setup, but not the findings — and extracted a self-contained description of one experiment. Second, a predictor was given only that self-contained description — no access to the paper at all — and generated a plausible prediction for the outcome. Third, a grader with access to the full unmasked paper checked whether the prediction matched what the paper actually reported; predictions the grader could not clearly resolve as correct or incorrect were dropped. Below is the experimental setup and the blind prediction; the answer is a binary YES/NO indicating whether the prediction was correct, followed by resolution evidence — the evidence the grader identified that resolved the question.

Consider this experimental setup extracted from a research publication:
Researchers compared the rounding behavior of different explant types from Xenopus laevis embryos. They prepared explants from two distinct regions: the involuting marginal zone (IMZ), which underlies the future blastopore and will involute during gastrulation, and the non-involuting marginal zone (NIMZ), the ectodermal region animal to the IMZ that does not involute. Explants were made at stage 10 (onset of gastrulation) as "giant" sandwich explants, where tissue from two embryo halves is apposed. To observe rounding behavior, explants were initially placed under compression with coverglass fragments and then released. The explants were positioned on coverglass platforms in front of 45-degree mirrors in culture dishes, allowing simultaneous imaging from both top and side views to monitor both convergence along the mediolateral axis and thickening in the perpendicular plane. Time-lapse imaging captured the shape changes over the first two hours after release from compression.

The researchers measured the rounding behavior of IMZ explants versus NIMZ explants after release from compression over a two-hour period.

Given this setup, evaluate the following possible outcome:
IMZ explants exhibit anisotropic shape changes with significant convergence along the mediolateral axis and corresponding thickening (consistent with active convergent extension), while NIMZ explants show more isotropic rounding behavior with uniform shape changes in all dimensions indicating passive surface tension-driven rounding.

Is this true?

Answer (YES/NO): NO